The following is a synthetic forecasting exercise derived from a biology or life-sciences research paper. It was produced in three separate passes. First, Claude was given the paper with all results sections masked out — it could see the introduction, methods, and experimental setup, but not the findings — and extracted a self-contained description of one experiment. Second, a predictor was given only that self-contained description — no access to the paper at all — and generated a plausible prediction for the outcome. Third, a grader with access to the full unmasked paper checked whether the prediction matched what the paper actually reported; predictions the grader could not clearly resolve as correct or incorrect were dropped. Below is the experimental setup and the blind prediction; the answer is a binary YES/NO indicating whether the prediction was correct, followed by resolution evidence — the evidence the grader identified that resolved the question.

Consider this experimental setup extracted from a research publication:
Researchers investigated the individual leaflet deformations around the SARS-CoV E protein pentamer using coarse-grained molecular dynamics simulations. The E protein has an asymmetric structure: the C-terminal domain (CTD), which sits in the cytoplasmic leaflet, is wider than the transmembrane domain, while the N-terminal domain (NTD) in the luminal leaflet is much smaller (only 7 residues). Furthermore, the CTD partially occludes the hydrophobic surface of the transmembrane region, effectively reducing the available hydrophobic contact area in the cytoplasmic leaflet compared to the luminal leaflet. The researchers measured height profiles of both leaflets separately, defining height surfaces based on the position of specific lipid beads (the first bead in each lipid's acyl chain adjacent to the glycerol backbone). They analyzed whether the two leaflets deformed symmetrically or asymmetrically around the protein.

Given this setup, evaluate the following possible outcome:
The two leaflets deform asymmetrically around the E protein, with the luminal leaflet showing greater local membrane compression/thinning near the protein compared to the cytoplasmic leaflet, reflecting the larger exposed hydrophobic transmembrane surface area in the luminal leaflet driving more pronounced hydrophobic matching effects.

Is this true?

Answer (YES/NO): NO